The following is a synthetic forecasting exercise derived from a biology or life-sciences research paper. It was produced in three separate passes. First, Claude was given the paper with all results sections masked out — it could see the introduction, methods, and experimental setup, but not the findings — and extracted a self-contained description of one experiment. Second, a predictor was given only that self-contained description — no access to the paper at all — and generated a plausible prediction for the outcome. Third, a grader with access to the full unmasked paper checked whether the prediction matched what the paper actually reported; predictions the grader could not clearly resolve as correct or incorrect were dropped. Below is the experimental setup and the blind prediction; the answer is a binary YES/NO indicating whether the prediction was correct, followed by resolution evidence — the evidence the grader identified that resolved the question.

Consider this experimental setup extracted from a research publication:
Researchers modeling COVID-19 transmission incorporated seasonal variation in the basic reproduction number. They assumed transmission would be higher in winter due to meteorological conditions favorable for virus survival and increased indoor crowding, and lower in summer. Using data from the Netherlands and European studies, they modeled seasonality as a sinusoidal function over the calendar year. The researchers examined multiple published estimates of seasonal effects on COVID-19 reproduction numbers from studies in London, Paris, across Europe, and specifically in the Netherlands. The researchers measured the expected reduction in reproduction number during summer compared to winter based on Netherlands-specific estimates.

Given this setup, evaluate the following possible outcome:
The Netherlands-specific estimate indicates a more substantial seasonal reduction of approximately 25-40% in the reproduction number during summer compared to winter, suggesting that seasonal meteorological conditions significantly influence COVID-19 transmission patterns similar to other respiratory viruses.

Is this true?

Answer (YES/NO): NO